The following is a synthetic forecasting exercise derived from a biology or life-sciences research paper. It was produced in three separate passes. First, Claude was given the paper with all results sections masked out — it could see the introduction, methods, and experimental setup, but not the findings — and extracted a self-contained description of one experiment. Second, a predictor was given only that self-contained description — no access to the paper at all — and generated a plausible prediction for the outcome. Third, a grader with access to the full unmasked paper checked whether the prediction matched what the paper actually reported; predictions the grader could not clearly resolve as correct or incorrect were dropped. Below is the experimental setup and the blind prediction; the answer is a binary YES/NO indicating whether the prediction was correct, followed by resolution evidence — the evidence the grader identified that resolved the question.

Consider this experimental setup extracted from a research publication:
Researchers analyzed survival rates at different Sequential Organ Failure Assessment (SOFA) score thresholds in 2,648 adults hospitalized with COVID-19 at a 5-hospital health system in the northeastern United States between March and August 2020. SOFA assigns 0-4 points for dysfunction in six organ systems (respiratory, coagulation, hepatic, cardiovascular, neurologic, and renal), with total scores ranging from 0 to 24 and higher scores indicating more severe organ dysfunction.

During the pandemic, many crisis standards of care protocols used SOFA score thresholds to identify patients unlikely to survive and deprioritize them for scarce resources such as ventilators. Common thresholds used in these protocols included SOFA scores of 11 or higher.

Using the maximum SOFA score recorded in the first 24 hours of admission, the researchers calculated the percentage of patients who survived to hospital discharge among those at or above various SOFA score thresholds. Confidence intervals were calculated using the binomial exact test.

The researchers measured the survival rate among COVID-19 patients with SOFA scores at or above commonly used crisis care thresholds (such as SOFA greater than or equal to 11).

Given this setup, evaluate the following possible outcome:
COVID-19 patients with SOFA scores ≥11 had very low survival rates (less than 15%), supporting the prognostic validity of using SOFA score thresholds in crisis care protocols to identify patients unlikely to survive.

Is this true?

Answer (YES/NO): NO